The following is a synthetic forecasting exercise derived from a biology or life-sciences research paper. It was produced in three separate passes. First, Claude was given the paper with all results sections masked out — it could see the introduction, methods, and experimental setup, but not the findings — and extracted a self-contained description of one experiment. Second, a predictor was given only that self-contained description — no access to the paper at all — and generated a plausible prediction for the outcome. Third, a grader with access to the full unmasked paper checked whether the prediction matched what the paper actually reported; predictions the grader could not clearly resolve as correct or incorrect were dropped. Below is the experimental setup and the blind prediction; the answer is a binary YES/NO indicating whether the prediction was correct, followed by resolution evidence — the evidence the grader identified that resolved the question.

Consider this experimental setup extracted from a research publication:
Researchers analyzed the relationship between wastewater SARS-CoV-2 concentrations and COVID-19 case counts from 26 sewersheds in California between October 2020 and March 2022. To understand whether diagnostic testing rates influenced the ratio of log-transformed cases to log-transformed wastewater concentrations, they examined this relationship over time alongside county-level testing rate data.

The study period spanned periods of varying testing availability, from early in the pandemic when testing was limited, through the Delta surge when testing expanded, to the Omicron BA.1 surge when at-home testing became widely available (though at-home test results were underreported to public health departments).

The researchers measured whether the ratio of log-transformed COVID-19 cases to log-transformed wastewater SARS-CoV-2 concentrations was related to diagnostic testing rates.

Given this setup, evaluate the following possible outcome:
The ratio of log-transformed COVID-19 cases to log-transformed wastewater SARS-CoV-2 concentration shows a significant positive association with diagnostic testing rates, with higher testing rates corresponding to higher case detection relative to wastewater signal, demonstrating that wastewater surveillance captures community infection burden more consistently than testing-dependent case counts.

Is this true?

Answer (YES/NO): YES